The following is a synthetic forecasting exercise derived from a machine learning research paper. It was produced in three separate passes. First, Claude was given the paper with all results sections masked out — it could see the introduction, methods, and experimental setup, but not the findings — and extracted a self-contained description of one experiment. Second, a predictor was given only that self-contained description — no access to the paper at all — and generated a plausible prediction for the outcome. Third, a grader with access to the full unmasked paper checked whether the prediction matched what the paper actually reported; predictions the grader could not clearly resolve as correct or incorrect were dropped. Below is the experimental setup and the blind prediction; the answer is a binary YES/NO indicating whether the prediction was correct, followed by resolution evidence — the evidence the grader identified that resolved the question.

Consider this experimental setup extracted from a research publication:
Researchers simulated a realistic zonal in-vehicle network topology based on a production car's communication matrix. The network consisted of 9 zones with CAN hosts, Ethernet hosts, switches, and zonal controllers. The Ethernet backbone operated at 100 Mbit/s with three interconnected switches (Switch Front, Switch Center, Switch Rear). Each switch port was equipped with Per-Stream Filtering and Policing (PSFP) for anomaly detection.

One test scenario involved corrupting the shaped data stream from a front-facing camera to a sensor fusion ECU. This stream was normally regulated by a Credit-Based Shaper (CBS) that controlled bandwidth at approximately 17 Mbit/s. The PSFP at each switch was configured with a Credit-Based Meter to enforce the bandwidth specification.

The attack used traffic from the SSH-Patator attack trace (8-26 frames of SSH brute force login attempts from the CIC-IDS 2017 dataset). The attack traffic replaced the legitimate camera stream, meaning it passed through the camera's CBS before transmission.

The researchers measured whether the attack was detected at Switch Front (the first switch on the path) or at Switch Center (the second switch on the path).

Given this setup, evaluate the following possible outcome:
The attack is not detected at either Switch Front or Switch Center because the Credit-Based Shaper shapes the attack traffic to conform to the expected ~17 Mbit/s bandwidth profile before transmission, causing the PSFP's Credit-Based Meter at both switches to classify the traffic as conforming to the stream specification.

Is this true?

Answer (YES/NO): NO